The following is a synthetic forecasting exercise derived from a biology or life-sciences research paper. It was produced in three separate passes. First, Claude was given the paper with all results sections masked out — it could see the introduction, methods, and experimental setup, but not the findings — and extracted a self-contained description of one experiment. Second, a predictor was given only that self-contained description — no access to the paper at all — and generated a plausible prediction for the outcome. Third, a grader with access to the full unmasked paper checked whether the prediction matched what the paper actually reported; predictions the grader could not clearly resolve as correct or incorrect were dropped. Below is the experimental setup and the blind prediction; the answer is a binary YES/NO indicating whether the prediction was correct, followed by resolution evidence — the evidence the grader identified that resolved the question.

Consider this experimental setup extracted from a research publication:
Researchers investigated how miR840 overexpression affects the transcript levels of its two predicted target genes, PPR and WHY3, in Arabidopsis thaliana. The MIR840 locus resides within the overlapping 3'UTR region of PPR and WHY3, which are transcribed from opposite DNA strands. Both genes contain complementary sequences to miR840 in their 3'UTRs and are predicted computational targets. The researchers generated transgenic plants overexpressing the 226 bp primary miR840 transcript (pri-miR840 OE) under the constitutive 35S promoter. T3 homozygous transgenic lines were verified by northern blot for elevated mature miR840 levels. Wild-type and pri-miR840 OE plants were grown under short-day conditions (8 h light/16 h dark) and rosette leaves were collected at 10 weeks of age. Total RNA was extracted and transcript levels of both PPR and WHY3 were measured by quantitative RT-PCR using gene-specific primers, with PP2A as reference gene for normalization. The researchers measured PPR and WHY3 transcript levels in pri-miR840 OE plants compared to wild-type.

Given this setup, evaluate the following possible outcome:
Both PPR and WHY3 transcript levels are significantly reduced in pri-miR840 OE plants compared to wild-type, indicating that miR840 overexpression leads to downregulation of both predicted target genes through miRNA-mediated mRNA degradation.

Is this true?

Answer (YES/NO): NO